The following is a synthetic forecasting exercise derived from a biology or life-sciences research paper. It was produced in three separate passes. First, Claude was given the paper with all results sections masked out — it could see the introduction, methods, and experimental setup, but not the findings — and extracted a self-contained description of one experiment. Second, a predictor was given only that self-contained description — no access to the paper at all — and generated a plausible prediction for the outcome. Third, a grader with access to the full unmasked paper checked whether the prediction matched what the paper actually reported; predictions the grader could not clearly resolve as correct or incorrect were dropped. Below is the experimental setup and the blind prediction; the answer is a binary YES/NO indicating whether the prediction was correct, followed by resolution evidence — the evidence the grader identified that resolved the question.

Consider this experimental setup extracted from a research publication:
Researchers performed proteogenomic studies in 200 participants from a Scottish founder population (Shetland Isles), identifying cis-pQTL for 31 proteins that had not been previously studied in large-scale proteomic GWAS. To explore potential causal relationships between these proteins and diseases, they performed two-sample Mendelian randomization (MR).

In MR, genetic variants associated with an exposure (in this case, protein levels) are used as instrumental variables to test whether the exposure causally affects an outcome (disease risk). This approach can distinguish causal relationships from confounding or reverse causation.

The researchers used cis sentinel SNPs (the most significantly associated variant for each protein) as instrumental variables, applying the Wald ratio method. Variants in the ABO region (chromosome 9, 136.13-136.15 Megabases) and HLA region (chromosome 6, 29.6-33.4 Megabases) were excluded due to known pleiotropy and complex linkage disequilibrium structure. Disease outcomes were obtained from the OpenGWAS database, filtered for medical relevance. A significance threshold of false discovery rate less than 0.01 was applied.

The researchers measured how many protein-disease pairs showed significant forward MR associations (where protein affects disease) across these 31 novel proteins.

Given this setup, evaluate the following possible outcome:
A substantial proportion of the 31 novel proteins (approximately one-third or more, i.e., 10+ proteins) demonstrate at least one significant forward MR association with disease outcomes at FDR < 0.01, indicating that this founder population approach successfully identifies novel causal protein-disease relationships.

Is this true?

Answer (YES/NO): YES